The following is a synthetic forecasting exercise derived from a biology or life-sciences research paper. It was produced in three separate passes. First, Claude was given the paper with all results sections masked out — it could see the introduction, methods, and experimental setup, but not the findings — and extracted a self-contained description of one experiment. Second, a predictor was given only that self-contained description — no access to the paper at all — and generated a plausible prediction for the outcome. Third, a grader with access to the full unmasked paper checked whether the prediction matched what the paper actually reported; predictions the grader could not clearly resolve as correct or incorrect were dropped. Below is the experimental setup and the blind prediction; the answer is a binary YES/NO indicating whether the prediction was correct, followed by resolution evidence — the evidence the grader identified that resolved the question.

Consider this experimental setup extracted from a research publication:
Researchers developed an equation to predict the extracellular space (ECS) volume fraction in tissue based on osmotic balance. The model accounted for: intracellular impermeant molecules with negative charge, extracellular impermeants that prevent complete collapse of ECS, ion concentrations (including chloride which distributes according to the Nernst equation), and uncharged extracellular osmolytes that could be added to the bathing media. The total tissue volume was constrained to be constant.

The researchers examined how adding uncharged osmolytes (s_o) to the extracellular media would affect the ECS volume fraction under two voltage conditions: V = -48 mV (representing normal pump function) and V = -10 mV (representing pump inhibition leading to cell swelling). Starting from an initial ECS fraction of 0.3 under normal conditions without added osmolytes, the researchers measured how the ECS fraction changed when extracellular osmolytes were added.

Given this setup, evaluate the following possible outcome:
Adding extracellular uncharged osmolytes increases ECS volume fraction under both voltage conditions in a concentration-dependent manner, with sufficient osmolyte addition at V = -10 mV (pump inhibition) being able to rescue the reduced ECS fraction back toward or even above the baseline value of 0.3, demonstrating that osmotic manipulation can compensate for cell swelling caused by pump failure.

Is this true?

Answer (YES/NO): YES